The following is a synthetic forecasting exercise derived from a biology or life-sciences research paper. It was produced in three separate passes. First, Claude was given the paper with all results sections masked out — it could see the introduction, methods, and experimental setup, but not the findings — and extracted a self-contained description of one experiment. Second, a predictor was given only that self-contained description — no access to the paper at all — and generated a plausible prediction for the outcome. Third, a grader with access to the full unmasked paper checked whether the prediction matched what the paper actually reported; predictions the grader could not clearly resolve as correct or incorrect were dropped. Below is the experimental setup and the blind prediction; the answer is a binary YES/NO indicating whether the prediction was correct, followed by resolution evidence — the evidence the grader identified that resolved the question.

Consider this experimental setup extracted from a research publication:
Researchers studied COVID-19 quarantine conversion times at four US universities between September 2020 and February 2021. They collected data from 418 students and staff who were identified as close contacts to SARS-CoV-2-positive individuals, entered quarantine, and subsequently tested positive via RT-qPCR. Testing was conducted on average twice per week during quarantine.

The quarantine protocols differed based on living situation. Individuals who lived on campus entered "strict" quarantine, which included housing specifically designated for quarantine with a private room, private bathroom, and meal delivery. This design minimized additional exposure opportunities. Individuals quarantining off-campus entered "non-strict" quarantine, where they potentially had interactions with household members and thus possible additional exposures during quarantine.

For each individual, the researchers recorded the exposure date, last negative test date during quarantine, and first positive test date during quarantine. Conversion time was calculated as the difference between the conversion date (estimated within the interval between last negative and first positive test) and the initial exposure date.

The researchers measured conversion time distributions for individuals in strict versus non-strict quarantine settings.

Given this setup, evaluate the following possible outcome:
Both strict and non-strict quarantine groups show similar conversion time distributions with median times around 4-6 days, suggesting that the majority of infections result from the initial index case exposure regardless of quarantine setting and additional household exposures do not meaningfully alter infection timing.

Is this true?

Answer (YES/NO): NO